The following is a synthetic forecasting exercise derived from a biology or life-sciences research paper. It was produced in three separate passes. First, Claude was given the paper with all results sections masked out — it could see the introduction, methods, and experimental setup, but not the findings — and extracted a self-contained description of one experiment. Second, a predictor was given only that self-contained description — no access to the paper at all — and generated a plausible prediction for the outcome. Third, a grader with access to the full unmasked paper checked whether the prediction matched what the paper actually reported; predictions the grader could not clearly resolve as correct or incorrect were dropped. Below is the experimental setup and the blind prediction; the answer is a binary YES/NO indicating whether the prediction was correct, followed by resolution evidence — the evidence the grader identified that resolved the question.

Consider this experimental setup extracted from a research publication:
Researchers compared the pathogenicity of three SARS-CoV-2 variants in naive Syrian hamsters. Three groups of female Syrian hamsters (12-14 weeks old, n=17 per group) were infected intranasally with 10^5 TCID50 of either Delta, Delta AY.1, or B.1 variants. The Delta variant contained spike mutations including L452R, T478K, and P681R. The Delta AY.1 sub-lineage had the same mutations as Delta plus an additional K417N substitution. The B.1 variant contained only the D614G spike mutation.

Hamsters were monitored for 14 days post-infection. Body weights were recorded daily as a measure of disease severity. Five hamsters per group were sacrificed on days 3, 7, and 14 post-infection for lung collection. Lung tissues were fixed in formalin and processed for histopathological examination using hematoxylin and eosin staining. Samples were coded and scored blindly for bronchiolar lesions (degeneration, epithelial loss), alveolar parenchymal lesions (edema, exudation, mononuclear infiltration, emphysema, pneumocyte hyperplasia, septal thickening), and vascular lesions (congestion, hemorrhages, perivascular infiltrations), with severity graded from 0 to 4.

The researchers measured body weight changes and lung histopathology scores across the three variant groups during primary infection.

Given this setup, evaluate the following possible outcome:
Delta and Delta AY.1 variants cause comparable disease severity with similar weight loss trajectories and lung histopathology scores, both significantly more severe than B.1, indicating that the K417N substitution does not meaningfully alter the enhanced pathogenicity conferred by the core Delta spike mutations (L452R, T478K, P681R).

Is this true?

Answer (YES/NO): NO